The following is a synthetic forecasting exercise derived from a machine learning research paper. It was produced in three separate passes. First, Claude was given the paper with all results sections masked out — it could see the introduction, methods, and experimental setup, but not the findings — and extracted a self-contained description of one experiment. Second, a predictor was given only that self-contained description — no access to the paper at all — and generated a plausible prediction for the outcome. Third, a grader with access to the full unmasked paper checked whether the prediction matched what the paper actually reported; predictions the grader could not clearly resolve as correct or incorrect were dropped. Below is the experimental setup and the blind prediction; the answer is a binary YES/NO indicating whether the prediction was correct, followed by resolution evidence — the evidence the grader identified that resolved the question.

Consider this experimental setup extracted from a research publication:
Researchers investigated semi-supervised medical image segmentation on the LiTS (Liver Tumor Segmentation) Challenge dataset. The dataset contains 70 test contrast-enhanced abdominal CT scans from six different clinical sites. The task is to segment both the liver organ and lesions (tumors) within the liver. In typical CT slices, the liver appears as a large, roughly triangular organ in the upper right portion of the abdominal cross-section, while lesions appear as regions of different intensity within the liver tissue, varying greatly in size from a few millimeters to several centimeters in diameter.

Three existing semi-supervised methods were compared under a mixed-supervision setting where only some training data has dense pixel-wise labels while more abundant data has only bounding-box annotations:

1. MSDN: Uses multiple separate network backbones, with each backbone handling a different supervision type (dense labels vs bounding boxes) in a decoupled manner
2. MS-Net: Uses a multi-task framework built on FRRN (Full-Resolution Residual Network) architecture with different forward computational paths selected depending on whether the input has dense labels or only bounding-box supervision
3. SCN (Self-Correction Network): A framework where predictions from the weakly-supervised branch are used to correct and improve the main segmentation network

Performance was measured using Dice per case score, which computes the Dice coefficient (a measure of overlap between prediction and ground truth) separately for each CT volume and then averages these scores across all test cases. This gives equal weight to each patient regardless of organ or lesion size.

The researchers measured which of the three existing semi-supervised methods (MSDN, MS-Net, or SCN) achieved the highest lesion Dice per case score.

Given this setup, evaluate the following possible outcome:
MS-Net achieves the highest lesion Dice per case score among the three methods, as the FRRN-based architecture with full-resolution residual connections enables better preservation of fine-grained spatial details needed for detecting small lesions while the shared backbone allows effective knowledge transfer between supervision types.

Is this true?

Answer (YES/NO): NO